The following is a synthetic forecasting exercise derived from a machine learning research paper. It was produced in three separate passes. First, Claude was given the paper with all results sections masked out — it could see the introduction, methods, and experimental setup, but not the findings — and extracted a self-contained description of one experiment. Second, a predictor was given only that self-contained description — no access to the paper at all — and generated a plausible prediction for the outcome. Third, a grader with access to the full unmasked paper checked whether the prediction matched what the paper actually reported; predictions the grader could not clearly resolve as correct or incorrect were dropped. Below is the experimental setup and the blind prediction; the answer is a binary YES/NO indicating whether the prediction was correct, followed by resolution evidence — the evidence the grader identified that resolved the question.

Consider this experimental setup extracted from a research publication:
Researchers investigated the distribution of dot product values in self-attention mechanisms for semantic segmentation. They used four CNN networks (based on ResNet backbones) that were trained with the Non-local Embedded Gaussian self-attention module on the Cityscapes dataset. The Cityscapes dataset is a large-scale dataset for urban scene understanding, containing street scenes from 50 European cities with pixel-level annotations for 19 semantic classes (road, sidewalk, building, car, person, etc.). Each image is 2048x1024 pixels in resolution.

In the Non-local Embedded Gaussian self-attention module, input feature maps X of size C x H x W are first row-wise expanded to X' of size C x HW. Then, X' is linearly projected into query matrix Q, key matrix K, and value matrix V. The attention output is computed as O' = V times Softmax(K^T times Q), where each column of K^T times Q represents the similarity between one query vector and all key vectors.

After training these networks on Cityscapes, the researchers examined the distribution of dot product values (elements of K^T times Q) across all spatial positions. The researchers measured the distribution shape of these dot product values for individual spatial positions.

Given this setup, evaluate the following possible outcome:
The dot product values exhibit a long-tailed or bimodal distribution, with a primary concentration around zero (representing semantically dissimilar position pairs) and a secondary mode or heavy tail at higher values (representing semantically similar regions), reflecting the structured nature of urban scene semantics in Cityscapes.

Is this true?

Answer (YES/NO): NO